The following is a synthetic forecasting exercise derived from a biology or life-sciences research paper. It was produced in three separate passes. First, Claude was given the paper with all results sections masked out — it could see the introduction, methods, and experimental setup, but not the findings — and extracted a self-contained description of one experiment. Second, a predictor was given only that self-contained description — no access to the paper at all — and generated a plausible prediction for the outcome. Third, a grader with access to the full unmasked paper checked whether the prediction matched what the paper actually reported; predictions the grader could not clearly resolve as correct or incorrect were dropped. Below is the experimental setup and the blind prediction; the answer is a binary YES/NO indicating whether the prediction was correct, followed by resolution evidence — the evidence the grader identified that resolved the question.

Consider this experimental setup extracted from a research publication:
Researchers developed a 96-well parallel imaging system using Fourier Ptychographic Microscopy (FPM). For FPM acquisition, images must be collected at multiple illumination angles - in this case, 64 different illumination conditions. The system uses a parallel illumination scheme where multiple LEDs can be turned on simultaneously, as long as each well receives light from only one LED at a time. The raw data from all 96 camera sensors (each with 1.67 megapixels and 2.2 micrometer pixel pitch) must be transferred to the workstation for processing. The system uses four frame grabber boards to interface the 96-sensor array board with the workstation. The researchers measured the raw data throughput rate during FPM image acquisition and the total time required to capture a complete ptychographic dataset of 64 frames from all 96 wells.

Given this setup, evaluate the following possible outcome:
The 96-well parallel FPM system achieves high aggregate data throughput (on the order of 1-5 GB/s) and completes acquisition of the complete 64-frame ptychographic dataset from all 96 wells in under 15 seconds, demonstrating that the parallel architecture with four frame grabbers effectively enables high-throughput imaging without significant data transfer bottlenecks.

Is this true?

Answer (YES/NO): NO